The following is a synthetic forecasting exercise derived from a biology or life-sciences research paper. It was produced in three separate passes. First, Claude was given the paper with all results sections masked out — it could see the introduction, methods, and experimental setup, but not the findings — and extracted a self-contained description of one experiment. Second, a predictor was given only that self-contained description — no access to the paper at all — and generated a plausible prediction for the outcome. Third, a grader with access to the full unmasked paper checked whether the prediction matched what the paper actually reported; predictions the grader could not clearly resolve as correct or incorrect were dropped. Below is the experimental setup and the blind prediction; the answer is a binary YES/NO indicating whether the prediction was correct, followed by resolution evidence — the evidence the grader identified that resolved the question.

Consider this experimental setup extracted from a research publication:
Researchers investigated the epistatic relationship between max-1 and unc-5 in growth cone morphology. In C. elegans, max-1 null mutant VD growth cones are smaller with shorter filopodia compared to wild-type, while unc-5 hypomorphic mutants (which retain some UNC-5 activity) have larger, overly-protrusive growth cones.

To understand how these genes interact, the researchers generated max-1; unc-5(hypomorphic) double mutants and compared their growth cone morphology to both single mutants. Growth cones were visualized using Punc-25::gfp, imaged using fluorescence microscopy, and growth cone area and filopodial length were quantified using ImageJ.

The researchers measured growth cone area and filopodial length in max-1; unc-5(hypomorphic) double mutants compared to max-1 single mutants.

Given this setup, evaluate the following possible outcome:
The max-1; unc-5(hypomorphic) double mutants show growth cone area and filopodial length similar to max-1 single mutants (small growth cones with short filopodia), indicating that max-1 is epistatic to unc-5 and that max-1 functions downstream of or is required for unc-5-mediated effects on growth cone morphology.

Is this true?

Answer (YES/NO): NO